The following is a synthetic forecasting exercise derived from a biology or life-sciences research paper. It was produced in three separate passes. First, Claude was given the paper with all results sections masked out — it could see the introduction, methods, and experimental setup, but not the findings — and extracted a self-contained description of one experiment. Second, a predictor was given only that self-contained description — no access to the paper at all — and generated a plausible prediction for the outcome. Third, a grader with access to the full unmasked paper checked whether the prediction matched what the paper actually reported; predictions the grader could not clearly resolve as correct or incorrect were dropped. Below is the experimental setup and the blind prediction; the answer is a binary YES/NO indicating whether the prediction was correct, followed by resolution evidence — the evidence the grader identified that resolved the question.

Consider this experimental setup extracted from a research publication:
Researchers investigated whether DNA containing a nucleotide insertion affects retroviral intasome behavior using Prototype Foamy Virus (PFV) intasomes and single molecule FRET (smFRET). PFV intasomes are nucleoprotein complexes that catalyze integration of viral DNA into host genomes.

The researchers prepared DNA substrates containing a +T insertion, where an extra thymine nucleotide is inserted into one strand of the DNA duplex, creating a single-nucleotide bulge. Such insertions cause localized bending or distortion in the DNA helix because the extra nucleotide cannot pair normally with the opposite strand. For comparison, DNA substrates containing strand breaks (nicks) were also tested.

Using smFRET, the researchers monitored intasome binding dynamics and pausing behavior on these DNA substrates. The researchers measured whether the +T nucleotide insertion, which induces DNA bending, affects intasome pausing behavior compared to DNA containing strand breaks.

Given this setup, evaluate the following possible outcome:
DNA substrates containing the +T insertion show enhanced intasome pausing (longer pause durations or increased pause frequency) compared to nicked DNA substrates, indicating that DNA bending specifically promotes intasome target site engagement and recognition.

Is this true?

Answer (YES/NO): NO